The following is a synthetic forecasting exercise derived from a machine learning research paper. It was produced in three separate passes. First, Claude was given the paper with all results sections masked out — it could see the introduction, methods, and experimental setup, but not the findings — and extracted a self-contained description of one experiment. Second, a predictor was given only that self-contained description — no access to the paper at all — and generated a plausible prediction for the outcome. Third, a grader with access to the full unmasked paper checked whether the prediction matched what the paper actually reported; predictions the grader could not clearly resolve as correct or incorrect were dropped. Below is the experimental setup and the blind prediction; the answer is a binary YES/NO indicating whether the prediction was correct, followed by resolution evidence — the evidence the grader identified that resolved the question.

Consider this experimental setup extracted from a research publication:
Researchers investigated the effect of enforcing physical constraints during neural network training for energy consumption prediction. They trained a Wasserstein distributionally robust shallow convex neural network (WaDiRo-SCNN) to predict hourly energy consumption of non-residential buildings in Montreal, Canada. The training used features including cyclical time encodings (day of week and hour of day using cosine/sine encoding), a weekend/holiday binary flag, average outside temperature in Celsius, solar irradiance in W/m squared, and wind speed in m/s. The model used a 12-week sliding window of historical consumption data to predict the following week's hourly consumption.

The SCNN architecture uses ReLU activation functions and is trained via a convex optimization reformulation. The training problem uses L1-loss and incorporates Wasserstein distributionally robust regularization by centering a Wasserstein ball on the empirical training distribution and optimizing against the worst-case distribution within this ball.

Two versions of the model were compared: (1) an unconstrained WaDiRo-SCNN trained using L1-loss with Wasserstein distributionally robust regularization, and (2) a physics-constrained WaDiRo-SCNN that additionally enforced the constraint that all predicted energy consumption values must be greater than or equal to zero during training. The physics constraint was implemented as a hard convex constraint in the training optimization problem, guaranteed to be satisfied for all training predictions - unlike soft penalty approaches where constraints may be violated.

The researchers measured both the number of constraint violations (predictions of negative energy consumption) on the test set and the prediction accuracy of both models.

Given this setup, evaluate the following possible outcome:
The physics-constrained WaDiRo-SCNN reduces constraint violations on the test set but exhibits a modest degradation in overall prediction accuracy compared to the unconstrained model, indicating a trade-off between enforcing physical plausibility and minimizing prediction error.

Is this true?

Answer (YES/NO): NO